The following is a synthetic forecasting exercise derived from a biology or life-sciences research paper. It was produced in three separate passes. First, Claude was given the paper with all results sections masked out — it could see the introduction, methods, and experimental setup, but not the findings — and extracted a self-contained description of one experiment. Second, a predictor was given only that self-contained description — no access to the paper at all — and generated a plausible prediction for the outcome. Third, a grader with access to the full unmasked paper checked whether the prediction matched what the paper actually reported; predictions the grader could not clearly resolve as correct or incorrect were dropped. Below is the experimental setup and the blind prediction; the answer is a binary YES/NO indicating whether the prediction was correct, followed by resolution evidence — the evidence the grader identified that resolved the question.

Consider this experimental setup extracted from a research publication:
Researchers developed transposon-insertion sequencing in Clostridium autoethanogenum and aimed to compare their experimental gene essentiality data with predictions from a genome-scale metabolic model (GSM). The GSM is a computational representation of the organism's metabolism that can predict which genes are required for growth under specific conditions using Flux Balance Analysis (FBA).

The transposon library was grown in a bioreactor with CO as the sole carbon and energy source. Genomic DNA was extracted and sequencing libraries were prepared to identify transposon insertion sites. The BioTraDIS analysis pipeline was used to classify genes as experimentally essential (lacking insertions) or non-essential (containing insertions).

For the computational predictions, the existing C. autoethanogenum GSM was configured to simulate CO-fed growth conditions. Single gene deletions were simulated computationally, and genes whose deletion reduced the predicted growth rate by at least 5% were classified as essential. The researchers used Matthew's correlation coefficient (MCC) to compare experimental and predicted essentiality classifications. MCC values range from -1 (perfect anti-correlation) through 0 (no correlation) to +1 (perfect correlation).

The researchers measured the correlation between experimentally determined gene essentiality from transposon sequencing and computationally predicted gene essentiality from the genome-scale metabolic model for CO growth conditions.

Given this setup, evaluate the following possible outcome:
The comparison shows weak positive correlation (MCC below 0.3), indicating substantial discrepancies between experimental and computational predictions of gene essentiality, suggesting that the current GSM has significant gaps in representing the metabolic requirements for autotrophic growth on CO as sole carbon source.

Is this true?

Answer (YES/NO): NO